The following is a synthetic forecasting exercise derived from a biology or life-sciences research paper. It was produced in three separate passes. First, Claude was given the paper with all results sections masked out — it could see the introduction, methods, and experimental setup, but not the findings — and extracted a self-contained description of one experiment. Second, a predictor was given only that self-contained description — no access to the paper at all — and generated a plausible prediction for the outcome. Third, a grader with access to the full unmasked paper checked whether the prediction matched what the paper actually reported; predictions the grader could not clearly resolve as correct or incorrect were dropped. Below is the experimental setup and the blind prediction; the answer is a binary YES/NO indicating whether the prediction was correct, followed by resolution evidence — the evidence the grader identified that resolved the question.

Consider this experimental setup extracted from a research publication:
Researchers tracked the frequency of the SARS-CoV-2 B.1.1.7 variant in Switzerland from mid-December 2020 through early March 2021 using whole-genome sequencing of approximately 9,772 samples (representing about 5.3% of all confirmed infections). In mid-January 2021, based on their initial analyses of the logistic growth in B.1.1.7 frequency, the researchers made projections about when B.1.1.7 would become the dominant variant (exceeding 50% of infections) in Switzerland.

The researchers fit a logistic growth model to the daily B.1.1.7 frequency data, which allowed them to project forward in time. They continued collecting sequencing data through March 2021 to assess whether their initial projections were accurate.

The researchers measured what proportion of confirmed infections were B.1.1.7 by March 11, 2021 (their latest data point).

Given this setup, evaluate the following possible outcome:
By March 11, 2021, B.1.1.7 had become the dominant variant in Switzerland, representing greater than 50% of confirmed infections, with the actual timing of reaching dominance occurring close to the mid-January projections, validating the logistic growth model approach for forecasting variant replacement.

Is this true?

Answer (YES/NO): YES